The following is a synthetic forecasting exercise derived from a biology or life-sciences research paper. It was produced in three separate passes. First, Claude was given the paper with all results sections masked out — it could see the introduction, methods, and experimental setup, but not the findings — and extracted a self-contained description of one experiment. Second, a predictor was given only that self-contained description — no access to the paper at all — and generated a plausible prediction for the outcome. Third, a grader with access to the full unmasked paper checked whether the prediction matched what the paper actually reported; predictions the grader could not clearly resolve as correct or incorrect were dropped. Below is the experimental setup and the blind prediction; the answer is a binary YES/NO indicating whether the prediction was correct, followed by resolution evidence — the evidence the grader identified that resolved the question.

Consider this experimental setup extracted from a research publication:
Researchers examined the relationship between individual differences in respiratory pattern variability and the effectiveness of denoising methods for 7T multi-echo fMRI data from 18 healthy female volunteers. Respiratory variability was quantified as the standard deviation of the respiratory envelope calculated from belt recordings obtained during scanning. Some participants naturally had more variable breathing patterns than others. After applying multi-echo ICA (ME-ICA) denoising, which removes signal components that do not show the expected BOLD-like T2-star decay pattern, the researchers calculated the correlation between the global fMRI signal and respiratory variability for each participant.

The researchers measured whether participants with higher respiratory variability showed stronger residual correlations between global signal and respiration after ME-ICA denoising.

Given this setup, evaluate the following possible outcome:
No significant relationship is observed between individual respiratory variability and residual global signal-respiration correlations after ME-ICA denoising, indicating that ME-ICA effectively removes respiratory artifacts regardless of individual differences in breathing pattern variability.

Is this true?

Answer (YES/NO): YES